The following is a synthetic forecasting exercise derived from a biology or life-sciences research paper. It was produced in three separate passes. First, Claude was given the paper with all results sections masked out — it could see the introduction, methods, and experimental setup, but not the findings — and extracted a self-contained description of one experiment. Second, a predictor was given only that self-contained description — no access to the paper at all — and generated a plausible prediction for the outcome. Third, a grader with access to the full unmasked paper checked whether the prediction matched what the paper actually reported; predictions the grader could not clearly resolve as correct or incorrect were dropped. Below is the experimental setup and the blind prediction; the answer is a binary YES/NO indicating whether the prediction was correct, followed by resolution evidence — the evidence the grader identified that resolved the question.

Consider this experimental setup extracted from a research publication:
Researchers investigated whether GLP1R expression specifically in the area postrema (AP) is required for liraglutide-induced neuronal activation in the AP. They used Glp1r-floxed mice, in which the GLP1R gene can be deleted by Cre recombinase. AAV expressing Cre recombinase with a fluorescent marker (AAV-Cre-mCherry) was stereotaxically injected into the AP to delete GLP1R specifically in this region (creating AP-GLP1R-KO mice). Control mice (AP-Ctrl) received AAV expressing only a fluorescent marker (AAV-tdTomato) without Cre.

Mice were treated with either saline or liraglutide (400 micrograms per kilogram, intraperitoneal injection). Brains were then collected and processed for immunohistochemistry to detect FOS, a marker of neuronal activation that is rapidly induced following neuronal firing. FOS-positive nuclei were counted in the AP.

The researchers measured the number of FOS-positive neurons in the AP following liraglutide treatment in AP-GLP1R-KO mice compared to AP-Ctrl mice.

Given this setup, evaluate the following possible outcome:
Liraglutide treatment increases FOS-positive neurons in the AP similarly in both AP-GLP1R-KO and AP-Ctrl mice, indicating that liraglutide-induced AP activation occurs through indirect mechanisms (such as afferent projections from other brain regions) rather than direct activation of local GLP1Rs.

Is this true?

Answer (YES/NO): NO